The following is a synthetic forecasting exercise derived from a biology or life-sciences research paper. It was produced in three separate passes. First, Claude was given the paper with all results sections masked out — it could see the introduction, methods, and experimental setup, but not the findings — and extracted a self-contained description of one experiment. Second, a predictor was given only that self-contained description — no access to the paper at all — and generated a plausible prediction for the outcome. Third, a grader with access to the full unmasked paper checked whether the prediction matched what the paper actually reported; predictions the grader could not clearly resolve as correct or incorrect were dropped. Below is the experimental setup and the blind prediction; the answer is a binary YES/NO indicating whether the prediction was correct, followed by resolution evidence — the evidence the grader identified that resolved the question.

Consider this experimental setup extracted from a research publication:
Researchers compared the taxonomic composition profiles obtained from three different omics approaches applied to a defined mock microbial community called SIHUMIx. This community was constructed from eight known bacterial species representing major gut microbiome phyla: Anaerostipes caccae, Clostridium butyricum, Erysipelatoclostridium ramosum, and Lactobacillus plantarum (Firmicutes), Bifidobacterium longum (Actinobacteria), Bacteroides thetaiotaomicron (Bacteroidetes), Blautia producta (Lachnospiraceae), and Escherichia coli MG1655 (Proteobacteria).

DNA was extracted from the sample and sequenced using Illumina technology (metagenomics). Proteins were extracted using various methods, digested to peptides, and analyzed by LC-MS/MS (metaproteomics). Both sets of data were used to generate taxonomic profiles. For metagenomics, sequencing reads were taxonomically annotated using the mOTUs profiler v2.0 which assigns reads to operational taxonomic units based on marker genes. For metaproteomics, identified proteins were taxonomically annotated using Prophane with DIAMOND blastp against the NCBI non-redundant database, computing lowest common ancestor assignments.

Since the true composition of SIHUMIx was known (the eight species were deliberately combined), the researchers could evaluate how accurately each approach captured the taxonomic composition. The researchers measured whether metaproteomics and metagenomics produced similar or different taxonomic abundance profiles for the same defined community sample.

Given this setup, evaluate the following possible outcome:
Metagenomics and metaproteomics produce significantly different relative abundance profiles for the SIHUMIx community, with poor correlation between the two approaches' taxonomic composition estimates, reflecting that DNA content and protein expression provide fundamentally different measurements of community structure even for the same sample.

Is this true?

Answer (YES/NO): NO